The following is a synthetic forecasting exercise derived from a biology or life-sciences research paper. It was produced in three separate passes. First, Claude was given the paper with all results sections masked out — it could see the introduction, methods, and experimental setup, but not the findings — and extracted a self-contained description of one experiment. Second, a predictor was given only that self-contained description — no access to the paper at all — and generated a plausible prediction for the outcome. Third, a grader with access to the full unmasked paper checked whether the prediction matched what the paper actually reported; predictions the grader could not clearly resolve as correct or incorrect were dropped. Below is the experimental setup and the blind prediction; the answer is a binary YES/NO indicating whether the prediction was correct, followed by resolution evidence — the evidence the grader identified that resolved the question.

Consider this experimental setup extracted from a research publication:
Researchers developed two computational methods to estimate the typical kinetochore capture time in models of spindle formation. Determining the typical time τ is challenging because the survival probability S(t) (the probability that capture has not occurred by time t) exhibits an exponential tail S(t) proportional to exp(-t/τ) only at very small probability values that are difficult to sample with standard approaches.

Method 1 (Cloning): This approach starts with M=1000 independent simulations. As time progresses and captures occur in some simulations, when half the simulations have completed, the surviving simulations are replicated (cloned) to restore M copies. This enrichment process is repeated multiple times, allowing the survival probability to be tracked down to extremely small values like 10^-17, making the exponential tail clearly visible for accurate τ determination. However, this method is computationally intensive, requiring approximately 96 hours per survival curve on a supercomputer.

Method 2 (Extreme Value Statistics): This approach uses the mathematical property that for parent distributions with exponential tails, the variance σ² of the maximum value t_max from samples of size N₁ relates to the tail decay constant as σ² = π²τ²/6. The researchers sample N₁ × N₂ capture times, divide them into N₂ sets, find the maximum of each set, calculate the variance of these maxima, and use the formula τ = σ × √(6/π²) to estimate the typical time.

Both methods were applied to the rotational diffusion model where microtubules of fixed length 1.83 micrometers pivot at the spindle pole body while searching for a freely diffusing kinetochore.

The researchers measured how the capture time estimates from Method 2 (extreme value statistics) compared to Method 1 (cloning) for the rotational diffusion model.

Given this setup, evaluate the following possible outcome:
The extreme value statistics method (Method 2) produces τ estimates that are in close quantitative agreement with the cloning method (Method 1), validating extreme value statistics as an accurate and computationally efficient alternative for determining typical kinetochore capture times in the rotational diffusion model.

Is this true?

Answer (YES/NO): YES